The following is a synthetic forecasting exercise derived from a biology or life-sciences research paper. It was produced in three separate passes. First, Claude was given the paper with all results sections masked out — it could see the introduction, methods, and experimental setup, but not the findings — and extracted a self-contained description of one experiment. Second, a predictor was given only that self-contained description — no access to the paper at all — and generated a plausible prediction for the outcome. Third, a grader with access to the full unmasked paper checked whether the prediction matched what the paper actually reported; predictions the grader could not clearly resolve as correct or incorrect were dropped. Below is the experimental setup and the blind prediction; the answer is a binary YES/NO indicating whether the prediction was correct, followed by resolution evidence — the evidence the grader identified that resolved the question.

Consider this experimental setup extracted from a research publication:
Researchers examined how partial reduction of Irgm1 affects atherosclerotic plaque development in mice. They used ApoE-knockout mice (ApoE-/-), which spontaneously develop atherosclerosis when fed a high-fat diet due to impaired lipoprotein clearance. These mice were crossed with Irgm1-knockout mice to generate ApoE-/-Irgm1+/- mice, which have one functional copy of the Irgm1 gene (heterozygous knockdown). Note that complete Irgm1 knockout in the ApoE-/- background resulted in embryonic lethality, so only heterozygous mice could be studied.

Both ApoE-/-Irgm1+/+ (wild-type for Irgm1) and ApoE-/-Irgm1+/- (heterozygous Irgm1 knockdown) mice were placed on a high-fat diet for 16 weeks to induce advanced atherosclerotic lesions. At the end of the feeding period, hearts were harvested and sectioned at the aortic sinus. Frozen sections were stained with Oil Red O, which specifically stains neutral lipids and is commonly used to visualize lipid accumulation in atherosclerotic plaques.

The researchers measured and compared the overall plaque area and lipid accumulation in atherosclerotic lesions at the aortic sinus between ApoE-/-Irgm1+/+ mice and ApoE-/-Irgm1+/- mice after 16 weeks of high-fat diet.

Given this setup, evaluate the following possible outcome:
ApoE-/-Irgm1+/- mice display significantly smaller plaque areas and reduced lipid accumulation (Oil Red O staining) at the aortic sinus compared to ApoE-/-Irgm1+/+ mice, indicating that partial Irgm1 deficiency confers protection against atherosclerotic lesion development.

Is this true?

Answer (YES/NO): NO